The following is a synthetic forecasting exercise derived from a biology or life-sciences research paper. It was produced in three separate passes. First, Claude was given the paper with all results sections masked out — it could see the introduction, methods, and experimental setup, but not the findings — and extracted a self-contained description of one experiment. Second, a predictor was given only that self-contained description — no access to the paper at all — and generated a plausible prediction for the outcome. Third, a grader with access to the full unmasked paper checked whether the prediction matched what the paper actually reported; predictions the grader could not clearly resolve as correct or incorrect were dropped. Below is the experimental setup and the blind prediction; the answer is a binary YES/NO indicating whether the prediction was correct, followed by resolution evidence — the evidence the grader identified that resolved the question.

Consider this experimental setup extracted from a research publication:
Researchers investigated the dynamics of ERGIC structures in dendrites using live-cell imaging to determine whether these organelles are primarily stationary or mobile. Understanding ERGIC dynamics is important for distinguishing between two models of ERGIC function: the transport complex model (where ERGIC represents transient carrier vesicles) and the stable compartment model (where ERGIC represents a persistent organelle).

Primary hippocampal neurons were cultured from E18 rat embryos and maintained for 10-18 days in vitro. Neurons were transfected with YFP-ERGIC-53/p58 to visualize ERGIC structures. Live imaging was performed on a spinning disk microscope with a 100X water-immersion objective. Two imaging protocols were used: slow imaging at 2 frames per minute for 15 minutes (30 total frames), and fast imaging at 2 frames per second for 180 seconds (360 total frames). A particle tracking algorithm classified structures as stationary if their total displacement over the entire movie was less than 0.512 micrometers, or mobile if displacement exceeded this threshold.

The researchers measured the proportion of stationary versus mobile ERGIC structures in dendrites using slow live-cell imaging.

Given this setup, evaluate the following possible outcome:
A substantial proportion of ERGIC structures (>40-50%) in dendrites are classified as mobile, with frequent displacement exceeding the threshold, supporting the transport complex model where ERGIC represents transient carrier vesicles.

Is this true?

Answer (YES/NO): NO